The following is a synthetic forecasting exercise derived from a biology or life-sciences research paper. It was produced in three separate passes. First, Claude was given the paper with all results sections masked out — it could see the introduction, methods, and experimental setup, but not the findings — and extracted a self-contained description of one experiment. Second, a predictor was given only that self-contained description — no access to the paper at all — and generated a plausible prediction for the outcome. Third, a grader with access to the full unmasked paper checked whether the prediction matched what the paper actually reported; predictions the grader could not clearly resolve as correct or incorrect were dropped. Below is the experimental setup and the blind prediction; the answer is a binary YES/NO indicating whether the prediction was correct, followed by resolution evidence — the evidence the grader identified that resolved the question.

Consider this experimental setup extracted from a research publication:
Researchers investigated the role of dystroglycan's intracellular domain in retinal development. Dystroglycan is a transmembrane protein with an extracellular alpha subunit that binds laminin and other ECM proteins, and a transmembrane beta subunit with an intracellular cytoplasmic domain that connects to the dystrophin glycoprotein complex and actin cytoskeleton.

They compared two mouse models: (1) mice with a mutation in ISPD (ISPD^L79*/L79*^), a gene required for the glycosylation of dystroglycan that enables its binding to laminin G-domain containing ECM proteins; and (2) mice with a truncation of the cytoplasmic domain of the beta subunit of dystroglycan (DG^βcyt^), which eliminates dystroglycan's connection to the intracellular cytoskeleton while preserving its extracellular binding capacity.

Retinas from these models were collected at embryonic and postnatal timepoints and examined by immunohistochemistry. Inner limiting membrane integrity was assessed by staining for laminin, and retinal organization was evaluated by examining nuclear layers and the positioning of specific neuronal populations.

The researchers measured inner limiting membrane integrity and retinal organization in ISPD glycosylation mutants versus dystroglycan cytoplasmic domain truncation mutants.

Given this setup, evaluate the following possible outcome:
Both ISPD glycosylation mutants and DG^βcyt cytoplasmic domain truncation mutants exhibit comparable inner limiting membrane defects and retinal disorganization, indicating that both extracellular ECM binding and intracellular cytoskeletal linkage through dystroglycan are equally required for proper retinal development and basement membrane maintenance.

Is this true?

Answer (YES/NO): NO